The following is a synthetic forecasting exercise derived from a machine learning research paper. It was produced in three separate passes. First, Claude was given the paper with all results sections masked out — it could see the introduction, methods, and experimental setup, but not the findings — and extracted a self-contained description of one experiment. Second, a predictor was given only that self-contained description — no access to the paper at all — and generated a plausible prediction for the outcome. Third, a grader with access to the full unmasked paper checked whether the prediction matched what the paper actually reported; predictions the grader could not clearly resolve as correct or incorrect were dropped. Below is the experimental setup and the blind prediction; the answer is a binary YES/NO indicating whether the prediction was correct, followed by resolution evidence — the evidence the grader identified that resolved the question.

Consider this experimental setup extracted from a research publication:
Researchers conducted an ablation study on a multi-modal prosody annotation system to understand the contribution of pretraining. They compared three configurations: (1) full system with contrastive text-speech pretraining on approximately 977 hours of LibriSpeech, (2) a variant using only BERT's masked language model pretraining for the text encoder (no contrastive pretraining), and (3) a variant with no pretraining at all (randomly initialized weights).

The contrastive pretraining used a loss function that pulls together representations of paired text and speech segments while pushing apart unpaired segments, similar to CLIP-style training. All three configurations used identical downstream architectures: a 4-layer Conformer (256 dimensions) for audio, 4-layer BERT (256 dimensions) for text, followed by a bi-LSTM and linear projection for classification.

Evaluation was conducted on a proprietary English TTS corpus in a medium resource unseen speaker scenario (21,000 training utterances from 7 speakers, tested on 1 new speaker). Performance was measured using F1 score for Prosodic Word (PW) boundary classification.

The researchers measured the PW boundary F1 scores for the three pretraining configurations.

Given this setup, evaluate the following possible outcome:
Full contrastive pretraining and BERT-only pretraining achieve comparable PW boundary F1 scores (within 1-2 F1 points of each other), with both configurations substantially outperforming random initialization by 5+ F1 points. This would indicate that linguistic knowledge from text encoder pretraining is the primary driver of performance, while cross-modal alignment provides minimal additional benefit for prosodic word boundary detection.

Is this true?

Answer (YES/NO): NO